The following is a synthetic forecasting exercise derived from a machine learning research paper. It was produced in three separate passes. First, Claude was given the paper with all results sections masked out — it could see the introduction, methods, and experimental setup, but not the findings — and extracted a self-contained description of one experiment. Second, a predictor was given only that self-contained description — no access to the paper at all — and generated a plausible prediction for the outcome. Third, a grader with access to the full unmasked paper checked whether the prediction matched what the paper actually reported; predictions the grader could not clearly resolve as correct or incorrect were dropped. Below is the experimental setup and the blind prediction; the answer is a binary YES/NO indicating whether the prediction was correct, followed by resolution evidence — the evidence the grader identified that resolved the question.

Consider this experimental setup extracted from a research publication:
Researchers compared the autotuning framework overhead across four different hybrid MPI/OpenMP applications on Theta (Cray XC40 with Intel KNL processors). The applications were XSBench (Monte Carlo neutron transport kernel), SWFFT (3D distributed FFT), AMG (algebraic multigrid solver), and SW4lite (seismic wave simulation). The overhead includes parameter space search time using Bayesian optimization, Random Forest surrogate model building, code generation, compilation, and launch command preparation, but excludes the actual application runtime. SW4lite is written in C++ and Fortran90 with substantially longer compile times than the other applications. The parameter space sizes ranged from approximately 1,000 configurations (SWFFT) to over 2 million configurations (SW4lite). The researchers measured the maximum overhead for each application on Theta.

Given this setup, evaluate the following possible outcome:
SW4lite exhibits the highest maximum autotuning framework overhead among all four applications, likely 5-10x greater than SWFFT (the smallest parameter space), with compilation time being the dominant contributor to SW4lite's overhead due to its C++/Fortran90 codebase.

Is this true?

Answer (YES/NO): NO